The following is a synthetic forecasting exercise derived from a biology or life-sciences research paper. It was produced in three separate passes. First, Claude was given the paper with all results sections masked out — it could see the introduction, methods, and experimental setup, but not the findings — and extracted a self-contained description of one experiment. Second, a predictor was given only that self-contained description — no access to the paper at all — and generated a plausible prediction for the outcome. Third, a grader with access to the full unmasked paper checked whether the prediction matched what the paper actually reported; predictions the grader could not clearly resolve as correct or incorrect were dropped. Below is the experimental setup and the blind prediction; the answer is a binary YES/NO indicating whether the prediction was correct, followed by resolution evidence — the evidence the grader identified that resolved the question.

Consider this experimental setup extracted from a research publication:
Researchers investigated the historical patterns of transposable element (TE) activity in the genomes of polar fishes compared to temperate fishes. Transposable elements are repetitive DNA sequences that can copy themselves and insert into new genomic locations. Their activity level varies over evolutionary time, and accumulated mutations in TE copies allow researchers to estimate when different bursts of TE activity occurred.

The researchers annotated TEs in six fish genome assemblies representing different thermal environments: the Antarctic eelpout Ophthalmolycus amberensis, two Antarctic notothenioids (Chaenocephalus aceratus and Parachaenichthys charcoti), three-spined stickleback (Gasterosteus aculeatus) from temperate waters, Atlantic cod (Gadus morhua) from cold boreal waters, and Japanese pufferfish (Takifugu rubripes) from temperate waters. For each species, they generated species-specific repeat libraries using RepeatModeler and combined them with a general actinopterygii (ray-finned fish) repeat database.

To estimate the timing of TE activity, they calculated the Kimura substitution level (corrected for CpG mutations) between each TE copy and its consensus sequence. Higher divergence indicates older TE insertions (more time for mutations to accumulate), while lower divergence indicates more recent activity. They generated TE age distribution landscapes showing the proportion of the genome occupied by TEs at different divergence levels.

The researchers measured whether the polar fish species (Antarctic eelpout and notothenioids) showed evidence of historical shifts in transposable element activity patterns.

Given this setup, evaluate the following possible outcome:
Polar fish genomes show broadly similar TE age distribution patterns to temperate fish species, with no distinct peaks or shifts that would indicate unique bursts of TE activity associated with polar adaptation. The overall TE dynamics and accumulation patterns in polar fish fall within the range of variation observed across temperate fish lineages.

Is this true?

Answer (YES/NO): NO